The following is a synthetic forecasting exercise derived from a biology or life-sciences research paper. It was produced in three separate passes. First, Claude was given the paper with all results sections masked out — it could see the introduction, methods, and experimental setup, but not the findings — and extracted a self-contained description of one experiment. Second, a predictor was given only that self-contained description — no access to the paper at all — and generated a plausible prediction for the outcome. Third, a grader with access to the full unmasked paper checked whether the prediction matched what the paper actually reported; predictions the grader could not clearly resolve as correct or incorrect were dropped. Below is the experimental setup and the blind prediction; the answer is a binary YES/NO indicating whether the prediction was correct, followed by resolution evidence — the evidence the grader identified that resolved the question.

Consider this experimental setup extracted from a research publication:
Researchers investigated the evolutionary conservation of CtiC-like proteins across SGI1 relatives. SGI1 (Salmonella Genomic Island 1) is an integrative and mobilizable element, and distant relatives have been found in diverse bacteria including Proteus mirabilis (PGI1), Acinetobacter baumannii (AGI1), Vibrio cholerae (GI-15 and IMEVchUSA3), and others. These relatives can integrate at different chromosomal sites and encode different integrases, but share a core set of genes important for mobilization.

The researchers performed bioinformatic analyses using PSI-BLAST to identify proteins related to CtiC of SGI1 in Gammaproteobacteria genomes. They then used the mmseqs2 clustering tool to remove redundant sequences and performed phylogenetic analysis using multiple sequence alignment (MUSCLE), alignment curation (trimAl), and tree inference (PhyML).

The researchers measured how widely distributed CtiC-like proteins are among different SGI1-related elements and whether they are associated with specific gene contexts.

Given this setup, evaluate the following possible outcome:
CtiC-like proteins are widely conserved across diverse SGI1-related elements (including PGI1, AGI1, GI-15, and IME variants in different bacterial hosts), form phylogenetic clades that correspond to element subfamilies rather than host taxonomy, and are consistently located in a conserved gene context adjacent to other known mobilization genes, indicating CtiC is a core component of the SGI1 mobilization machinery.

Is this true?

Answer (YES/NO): YES